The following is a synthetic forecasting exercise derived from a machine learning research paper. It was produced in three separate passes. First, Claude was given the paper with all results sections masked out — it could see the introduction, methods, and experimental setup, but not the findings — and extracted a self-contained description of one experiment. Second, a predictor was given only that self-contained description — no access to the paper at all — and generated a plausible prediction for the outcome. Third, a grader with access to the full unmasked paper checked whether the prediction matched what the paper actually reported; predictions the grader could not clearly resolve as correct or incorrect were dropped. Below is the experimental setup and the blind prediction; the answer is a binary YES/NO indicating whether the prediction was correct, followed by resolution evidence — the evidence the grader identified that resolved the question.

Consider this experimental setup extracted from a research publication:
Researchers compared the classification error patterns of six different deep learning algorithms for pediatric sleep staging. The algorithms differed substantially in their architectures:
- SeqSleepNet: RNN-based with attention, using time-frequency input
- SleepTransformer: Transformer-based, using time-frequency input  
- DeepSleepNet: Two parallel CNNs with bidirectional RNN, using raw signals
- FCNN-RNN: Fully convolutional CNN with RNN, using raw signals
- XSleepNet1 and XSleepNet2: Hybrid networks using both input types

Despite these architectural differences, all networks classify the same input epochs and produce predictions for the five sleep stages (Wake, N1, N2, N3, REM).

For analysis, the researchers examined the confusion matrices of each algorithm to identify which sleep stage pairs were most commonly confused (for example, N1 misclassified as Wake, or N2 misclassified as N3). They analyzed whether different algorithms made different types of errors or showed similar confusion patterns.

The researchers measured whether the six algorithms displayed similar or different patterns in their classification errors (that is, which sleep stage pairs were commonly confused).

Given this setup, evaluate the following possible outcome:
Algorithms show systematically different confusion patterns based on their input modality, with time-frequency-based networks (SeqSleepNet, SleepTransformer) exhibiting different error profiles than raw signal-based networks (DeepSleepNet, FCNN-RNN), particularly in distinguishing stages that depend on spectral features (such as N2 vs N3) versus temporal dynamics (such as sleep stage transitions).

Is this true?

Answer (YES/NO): NO